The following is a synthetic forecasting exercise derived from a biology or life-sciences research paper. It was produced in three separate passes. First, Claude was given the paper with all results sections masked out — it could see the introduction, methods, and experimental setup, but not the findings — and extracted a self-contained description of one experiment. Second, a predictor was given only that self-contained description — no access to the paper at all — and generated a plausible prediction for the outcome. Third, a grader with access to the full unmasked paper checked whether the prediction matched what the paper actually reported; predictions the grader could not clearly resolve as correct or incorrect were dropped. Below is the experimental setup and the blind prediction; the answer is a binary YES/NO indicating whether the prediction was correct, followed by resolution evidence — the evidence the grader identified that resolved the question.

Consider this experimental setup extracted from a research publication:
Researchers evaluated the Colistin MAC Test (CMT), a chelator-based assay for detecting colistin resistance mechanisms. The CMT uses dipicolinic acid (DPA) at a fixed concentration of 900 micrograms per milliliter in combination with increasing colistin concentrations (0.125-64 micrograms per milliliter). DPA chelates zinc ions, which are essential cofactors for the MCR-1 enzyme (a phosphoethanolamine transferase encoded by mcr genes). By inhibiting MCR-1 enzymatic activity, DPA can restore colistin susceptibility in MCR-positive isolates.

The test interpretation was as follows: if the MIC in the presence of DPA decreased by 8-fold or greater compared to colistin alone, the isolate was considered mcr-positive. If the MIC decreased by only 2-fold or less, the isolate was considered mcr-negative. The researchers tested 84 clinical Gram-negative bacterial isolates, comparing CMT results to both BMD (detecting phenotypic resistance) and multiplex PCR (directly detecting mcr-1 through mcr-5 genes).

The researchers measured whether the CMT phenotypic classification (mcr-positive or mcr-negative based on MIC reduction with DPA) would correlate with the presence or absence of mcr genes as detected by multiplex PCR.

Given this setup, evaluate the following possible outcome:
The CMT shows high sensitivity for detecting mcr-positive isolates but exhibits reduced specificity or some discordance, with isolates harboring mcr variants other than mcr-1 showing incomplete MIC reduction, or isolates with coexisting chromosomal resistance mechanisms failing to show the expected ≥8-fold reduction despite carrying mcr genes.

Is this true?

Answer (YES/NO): NO